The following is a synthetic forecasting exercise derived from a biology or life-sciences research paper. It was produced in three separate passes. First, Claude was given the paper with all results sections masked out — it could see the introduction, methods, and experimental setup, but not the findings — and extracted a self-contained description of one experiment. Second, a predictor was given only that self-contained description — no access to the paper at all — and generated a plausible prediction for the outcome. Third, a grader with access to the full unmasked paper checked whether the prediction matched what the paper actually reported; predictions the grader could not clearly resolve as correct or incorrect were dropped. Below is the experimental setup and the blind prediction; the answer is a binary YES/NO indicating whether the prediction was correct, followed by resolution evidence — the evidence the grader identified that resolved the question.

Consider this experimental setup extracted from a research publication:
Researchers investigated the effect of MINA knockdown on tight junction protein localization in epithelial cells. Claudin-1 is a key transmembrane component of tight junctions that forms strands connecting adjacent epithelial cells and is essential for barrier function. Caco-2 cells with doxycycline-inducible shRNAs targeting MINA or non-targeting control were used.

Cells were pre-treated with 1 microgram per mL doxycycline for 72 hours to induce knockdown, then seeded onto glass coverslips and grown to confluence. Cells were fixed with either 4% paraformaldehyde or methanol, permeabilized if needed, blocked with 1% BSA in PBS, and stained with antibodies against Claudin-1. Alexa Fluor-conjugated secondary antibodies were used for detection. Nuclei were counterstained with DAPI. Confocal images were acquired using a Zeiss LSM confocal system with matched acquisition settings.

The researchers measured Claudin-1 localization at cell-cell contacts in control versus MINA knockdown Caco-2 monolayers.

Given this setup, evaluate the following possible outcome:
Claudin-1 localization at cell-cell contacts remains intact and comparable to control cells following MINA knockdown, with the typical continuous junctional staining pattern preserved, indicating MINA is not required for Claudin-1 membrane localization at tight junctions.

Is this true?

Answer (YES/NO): NO